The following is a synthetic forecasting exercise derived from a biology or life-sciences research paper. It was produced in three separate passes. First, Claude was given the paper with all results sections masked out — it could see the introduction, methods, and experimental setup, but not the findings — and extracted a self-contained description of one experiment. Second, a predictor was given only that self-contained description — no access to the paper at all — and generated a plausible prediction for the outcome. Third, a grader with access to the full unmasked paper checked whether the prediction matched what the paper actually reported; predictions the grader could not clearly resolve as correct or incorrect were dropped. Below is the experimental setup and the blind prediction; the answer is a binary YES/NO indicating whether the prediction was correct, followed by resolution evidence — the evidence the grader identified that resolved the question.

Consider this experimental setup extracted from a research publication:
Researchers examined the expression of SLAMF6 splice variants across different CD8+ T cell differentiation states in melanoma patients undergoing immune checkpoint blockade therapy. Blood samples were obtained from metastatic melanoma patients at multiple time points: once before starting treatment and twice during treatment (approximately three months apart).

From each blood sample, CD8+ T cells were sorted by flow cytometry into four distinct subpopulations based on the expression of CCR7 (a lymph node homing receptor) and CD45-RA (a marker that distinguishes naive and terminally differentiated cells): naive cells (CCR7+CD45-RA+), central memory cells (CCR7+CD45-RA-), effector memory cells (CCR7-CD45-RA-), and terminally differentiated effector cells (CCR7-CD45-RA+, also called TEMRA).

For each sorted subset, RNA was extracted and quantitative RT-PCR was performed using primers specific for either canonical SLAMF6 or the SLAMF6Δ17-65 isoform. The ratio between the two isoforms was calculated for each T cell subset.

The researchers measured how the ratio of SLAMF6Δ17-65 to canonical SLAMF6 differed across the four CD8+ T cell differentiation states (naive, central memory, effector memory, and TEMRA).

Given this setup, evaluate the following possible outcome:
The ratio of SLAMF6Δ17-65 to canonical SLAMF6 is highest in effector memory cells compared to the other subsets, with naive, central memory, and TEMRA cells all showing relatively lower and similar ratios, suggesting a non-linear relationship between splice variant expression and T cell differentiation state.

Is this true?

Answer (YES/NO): NO